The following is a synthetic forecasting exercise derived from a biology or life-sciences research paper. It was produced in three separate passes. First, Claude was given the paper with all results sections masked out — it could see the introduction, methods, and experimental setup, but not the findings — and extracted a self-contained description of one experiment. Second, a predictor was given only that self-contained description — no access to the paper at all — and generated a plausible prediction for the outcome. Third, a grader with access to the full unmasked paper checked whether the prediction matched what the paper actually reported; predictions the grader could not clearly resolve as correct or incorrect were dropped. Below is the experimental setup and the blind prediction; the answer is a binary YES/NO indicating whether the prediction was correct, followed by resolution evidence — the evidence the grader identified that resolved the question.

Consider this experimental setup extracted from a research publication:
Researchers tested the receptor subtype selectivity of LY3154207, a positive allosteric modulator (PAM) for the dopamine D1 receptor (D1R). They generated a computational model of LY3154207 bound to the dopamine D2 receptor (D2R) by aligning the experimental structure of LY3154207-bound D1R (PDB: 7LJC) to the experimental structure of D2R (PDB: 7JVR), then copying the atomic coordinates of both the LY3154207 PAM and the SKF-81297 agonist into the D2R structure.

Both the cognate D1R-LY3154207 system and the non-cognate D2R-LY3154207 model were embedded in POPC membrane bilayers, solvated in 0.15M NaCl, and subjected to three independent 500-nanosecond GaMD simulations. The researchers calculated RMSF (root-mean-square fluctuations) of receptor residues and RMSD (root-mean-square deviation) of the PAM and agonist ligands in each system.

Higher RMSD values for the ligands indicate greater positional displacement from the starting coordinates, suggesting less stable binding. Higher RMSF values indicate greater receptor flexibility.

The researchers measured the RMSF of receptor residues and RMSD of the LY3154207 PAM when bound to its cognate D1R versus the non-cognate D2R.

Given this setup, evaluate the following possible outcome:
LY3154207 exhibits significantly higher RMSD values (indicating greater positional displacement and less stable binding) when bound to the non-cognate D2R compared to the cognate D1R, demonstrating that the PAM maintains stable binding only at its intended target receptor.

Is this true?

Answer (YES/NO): YES